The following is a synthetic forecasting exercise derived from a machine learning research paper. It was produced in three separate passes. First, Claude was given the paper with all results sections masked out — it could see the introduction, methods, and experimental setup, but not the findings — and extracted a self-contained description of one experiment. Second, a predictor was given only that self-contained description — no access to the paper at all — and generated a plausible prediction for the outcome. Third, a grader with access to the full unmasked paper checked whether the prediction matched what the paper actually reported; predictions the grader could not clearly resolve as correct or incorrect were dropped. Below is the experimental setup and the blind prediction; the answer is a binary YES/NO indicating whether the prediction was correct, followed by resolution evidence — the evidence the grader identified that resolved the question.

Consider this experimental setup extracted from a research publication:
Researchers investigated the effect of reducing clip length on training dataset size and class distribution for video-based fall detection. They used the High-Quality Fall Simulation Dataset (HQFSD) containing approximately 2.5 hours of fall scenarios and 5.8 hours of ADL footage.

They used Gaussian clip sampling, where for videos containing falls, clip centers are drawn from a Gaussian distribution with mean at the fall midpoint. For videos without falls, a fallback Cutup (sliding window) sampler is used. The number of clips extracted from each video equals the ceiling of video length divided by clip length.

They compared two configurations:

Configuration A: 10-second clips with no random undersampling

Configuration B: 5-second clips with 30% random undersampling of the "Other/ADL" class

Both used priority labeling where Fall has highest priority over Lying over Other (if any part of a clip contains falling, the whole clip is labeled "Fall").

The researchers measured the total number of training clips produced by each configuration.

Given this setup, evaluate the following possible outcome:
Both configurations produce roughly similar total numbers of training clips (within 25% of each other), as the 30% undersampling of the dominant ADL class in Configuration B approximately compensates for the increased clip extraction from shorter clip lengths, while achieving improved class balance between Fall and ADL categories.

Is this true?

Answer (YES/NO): NO